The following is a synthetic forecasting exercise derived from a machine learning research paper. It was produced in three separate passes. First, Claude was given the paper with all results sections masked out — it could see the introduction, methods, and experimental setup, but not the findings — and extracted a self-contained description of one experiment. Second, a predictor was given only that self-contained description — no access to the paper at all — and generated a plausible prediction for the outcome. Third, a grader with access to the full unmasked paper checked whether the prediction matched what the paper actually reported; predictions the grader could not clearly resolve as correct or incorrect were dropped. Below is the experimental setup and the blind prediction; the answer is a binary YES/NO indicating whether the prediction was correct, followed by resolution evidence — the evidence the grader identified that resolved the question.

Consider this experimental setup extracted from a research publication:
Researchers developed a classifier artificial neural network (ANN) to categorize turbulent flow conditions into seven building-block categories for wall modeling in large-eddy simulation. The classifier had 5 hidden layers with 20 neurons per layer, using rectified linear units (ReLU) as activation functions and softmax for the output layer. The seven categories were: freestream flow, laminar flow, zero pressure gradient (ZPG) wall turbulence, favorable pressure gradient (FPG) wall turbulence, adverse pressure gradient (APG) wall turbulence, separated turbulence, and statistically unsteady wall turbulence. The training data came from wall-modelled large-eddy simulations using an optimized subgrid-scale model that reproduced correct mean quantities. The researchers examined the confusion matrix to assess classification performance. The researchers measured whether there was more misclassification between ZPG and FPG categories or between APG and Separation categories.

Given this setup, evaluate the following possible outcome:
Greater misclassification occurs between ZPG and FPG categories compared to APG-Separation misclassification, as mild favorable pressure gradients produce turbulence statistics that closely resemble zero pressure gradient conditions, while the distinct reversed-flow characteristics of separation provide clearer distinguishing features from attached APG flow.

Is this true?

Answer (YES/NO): YES